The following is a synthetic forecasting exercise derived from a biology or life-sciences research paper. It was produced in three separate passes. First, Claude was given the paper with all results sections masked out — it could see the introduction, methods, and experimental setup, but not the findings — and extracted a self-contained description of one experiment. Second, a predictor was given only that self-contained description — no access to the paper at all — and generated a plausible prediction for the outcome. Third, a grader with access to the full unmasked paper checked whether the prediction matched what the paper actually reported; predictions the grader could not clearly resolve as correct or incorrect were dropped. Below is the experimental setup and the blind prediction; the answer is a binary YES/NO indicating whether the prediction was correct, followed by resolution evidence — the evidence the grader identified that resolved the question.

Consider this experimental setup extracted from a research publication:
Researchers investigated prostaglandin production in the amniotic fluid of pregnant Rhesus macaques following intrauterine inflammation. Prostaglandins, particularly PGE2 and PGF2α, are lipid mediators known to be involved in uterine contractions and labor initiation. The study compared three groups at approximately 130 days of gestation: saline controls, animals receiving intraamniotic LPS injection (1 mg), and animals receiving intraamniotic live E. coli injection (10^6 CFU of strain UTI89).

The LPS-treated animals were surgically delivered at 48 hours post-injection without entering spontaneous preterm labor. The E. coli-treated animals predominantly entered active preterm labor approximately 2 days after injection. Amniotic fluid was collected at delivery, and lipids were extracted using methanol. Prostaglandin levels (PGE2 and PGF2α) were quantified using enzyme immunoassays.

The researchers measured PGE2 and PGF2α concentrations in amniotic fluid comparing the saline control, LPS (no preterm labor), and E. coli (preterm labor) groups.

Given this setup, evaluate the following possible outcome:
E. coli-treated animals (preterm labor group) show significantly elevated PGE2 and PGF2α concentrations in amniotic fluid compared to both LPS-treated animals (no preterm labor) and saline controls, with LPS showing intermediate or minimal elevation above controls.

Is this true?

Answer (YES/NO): YES